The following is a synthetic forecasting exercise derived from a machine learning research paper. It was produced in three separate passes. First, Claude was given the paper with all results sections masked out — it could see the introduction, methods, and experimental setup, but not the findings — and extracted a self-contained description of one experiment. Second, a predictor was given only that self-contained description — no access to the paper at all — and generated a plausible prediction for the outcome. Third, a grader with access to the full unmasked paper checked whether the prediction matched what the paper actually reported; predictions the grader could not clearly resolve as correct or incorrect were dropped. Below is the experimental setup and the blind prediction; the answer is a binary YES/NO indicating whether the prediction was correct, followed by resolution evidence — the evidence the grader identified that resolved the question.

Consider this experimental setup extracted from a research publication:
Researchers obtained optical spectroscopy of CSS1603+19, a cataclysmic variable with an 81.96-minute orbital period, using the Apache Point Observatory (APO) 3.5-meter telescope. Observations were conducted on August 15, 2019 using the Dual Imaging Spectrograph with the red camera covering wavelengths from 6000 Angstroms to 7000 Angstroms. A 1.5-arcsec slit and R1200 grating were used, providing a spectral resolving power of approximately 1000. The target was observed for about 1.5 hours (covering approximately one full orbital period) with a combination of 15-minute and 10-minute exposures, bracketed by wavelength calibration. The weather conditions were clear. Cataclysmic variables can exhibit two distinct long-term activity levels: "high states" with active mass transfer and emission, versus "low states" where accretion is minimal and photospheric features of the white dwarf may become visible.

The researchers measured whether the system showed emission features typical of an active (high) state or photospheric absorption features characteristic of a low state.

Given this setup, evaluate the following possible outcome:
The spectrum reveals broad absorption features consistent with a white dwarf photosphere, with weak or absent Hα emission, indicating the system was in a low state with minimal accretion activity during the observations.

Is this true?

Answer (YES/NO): NO